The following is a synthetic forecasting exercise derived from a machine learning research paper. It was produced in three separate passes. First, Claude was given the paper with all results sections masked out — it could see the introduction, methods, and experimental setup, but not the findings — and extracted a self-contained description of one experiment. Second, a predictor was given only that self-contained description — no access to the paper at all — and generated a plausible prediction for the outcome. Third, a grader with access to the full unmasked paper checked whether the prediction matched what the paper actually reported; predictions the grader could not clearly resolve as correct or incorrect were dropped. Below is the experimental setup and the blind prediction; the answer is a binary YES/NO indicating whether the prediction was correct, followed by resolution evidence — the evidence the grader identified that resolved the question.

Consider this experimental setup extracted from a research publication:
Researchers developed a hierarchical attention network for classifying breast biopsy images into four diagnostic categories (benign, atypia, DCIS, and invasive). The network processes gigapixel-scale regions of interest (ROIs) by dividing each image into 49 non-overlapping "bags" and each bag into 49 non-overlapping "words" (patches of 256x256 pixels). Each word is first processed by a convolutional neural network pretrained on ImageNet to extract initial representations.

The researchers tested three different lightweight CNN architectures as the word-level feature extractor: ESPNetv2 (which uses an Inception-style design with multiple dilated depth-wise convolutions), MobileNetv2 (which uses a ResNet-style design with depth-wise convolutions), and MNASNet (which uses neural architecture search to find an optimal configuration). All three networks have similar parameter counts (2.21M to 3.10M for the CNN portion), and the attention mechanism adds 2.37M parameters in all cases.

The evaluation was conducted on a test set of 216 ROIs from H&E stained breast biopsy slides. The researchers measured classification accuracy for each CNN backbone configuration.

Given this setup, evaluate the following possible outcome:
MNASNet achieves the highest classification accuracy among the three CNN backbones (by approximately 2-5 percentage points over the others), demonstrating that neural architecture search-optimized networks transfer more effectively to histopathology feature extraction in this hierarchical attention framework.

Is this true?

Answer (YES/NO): YES